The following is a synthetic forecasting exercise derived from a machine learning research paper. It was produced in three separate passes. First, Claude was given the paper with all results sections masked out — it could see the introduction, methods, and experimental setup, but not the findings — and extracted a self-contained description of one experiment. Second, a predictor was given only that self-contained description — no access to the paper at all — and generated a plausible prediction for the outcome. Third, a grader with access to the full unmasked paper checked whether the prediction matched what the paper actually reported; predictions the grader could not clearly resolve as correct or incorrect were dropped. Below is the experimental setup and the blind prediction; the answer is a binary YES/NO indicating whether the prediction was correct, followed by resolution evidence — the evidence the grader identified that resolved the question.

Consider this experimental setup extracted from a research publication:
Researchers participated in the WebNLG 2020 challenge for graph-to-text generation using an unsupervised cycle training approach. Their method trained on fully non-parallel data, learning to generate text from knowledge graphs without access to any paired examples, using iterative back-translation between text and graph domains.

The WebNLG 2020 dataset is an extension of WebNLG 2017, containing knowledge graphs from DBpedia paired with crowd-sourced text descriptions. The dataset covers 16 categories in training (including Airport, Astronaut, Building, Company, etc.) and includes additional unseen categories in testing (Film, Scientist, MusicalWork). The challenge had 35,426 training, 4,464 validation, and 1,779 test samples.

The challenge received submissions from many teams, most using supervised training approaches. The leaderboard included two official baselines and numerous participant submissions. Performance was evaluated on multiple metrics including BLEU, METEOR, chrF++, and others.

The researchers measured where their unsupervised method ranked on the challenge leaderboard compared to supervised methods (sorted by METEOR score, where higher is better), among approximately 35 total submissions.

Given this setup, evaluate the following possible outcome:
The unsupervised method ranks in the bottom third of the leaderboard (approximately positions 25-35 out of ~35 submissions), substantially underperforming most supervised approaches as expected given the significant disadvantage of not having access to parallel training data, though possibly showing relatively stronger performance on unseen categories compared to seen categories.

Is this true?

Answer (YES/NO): NO